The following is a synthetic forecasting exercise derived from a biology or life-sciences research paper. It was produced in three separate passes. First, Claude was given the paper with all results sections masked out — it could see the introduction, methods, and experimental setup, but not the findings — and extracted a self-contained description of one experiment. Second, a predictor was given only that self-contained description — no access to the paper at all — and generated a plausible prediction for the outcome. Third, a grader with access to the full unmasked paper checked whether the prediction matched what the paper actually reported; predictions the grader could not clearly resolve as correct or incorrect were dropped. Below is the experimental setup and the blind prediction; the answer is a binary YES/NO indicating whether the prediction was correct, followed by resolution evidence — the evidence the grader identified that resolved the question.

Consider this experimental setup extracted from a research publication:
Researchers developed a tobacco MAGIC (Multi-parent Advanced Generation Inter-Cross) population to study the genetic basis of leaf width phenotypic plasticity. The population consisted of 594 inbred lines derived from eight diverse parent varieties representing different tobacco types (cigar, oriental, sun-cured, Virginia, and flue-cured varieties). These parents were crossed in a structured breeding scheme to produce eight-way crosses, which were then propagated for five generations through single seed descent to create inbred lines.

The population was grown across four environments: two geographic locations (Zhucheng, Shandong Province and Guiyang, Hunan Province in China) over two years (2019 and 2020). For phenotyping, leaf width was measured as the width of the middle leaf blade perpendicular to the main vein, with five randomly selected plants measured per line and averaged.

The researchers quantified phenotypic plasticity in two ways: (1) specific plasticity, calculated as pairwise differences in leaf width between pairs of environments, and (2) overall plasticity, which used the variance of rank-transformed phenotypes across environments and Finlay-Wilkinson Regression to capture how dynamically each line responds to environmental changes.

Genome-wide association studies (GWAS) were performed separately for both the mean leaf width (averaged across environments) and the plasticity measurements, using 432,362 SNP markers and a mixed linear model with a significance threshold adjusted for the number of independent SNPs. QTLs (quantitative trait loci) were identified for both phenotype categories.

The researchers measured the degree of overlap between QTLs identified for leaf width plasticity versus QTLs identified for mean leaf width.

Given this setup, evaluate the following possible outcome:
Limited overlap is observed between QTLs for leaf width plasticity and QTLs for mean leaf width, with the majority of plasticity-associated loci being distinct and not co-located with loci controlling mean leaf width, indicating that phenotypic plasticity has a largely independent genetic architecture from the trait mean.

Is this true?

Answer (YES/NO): NO